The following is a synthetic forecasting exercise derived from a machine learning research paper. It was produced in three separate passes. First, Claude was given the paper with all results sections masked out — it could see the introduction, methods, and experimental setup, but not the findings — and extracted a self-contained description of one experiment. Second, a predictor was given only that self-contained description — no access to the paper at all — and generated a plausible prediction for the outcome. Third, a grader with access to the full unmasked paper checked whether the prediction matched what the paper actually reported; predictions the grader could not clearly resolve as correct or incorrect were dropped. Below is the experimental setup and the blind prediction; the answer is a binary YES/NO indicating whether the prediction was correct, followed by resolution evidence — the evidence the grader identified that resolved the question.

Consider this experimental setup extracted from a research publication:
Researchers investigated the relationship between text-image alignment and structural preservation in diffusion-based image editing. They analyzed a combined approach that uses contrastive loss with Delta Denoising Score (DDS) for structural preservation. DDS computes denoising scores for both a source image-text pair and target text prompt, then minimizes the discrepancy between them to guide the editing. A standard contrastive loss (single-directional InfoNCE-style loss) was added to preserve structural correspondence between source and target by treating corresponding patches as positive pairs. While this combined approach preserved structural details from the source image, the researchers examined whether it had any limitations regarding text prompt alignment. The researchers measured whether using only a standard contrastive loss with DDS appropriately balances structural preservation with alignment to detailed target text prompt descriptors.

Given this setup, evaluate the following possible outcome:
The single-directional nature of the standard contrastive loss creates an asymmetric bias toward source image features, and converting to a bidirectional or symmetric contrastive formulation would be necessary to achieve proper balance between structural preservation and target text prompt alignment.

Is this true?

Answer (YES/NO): NO